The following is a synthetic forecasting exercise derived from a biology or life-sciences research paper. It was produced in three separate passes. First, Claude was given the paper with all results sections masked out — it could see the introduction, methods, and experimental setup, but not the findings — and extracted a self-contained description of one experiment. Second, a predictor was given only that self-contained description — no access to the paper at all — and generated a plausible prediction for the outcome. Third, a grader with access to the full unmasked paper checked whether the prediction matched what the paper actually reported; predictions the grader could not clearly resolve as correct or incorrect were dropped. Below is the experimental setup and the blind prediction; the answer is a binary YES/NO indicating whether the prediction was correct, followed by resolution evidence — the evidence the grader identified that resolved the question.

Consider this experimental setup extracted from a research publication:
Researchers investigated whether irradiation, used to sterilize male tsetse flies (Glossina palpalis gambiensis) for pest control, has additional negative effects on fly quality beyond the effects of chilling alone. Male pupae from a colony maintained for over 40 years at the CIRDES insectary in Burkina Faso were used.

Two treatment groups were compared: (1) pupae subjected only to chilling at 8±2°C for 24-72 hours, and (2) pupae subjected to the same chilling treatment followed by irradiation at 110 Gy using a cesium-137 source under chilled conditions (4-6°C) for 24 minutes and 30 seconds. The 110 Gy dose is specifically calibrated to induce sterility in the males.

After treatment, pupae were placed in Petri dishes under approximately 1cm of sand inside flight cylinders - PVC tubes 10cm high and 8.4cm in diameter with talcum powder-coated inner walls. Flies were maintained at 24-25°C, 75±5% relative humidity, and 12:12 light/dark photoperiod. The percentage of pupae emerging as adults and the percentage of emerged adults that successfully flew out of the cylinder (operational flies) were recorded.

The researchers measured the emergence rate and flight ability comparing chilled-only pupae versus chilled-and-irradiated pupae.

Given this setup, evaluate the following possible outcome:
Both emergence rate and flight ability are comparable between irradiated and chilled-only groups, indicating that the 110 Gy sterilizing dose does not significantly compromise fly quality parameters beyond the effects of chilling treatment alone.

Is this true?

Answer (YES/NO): NO